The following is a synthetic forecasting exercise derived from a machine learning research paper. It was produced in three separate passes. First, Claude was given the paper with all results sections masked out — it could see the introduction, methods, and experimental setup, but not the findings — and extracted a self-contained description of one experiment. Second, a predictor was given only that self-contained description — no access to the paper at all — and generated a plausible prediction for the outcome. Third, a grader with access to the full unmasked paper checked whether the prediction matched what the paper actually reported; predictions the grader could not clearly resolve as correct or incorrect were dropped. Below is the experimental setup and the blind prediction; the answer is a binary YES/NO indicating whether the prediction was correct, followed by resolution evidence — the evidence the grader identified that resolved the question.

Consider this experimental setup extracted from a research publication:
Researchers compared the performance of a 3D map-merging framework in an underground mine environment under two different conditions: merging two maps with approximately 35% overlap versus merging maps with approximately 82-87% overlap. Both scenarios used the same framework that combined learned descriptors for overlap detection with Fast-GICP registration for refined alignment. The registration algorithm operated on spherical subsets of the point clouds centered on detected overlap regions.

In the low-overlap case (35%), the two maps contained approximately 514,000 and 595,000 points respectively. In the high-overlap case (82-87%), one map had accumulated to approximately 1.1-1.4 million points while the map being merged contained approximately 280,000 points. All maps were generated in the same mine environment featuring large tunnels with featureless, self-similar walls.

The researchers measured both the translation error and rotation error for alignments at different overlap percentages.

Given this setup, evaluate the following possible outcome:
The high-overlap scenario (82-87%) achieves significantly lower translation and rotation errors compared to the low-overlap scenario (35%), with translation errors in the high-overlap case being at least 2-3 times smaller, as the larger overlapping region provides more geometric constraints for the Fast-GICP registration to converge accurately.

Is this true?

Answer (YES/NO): NO